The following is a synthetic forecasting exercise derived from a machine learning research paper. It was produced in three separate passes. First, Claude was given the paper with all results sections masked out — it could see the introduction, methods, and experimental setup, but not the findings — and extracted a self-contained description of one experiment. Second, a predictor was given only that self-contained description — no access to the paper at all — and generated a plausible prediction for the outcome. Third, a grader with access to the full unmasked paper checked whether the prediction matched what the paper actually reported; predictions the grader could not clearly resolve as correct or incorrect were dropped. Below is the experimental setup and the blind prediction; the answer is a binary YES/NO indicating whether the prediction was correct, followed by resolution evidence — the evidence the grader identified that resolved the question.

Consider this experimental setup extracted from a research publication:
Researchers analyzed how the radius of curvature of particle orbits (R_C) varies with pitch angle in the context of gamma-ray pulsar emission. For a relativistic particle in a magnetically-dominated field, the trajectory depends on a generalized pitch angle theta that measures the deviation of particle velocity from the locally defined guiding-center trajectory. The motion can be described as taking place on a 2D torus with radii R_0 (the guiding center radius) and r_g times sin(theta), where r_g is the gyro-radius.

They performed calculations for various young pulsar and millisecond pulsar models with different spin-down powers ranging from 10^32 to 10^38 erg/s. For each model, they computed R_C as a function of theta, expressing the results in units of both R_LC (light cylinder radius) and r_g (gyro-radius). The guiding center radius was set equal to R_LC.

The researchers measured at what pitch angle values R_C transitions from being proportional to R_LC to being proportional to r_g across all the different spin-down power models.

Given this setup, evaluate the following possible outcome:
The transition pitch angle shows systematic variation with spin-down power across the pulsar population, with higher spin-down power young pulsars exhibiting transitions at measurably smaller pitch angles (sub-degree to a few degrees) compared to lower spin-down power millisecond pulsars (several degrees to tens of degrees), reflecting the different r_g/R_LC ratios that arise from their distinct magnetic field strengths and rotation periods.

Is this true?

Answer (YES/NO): NO